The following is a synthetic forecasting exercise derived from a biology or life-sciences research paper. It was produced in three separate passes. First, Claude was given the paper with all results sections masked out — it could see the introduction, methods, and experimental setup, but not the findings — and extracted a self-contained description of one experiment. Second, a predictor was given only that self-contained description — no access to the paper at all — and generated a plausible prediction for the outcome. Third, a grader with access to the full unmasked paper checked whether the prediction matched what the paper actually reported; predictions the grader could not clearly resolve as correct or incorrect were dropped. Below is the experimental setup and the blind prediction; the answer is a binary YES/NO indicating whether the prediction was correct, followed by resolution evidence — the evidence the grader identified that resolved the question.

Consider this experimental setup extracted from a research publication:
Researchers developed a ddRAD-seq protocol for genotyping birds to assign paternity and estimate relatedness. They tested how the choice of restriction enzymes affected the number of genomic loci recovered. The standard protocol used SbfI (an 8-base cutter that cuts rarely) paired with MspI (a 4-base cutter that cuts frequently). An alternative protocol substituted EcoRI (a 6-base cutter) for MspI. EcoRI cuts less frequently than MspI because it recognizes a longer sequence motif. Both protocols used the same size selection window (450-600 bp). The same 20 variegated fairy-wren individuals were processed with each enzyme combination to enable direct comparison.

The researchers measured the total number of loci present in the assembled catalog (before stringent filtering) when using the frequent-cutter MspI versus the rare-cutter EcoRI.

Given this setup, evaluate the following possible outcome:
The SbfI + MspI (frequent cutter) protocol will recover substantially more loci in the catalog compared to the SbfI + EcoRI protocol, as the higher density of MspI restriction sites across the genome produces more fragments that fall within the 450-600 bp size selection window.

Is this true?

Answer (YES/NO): YES